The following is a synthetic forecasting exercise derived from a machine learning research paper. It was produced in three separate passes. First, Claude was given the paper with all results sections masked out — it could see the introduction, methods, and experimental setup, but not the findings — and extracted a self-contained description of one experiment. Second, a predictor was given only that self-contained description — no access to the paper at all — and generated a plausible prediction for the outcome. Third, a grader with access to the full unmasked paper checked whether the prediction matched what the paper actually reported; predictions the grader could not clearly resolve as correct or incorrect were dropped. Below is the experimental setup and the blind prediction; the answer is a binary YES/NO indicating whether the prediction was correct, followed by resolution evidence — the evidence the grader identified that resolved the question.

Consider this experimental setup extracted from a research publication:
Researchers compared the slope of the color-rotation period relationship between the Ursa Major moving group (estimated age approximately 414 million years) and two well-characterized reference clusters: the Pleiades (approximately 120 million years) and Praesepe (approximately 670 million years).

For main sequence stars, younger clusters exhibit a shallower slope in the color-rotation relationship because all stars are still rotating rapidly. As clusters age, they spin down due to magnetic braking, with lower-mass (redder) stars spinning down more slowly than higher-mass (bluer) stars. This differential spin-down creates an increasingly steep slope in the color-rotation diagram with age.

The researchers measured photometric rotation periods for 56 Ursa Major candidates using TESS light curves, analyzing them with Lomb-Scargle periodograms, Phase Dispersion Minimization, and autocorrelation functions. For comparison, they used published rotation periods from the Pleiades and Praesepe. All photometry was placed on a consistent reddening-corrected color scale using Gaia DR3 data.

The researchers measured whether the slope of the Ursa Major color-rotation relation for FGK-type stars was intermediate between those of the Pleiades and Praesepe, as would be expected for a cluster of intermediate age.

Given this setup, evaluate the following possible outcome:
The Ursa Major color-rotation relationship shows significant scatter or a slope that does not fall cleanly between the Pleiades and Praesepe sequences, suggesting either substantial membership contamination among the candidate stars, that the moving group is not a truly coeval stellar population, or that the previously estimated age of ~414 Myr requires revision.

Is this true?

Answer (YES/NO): NO